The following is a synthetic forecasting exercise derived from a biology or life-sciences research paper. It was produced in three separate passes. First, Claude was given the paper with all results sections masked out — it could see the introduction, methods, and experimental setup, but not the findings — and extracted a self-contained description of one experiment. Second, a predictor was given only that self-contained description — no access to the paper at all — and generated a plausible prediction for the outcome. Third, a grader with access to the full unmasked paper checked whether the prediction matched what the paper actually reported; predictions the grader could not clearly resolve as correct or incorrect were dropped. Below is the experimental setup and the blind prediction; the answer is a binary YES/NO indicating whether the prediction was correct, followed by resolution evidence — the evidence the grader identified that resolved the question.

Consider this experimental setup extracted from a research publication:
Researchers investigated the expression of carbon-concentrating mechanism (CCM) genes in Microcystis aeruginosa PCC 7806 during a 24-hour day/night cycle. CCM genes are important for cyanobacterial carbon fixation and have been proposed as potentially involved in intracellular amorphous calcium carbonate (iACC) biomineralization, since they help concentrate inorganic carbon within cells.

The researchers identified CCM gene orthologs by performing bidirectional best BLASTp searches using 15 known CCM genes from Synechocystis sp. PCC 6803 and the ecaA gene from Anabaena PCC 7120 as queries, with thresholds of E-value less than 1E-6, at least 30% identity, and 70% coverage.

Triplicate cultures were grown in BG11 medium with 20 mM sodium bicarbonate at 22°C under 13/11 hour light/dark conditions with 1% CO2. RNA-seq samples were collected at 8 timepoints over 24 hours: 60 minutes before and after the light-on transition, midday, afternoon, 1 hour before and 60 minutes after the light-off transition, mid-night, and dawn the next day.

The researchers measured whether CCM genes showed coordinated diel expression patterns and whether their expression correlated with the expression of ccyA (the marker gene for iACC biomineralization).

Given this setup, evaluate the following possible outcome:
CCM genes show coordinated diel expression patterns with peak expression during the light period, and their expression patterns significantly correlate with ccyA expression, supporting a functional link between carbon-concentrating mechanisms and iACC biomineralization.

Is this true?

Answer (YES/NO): NO